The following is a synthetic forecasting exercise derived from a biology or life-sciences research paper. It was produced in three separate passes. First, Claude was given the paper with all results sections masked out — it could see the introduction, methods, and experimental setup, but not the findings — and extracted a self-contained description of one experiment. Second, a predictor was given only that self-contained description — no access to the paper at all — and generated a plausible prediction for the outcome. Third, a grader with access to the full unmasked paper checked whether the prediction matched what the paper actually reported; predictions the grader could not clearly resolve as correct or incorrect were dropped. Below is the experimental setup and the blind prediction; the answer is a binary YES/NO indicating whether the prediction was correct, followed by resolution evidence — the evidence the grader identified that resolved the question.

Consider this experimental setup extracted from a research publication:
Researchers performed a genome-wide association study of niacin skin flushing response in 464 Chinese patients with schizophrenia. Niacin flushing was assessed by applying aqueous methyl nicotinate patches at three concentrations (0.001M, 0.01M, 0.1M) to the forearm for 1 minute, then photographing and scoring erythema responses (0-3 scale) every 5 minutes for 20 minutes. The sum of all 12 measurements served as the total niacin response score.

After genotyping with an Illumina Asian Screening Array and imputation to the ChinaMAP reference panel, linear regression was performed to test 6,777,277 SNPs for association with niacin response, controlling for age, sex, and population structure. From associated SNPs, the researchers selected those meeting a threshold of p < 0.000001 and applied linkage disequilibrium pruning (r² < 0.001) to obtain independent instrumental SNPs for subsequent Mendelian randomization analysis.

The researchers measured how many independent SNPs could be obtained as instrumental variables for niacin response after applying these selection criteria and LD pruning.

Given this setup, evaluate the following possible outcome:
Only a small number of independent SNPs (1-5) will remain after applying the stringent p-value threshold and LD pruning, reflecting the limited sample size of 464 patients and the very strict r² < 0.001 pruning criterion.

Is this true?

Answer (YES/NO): YES